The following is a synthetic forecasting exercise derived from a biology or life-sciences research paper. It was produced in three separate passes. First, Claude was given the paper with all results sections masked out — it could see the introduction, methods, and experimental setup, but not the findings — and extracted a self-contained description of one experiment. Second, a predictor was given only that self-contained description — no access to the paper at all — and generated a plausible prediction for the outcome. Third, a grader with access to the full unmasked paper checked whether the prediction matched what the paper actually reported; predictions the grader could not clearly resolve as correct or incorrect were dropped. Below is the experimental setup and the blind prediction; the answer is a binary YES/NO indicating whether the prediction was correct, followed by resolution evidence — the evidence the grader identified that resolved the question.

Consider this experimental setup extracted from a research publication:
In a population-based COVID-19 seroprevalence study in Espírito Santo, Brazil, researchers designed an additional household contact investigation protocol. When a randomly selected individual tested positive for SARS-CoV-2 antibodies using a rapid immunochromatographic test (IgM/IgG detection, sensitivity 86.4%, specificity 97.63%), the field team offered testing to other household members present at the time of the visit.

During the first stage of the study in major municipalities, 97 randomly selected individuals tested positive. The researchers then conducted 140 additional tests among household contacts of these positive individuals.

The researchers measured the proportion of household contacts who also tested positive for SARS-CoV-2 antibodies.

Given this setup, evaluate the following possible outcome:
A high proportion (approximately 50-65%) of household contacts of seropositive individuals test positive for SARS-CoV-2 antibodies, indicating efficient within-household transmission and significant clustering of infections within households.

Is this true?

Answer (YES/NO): NO